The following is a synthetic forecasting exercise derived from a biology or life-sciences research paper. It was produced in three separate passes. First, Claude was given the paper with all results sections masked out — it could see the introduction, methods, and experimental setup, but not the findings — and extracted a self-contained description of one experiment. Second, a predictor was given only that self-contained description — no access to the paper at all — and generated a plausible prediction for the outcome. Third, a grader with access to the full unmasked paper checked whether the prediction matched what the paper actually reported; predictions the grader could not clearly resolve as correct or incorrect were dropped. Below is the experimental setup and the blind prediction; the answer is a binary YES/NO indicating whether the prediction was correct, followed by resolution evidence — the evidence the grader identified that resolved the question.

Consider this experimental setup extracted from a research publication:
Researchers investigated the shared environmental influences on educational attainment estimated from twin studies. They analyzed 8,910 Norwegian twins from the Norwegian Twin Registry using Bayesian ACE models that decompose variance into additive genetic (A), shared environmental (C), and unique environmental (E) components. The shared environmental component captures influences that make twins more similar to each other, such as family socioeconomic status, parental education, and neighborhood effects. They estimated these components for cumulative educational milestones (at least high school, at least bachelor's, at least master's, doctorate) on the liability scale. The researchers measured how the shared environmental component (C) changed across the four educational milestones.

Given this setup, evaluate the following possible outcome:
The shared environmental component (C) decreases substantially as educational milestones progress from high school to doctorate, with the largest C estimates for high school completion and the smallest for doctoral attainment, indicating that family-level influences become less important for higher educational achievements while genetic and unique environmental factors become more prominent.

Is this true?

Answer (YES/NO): NO